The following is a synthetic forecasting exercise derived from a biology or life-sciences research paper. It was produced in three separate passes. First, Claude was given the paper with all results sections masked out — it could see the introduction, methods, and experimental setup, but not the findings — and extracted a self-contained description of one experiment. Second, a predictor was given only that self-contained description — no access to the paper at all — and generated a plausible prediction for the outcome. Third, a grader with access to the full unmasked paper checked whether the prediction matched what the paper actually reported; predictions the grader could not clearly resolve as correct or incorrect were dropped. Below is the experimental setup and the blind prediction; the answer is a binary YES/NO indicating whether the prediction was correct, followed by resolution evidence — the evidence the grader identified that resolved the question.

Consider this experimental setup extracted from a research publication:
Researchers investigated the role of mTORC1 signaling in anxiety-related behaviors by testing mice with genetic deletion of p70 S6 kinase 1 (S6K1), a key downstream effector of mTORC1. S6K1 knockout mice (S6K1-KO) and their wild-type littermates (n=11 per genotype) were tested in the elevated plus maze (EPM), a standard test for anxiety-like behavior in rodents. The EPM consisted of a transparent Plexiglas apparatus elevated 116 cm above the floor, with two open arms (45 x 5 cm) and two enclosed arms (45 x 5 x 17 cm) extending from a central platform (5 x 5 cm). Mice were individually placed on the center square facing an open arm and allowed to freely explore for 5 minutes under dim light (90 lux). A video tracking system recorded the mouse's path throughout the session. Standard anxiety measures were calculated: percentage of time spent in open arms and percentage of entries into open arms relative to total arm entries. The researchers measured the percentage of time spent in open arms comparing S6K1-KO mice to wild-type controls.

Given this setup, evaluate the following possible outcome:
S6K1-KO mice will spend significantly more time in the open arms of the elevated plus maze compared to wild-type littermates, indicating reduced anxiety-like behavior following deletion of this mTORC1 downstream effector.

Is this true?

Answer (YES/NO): NO